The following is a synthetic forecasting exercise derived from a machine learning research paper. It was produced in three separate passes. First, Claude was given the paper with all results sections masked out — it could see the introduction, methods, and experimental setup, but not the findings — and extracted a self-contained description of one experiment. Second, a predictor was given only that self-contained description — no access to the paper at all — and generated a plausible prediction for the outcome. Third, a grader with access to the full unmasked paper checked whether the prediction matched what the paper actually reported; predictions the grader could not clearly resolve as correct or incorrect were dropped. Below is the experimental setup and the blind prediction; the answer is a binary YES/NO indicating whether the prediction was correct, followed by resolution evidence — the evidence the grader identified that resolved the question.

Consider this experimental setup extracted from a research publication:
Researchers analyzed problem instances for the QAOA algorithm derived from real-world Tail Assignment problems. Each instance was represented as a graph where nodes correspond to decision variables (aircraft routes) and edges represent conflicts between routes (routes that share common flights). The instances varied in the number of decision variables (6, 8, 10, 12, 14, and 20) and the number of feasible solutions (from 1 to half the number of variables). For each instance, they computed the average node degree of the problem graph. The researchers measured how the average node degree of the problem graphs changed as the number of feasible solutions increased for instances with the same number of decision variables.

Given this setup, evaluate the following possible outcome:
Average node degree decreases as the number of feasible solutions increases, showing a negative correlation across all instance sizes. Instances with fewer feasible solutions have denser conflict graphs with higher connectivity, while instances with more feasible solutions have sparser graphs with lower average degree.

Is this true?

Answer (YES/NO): YES